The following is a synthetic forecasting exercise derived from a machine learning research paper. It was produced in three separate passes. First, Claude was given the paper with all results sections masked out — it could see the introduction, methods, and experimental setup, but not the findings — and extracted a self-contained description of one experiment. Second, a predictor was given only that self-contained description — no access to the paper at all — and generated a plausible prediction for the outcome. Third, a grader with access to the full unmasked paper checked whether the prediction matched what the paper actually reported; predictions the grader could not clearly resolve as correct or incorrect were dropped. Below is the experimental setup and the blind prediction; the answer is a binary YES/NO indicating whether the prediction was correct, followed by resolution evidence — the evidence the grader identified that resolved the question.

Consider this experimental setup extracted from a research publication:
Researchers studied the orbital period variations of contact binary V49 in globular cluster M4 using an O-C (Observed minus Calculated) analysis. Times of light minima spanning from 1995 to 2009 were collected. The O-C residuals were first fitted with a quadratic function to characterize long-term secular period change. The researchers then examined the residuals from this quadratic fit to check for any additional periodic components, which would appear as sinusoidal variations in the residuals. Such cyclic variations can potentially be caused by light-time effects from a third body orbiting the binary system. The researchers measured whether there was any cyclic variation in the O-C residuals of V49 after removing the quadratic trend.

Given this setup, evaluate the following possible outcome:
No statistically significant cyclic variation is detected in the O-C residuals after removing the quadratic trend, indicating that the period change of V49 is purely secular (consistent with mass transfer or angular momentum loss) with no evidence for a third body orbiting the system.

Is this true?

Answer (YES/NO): NO